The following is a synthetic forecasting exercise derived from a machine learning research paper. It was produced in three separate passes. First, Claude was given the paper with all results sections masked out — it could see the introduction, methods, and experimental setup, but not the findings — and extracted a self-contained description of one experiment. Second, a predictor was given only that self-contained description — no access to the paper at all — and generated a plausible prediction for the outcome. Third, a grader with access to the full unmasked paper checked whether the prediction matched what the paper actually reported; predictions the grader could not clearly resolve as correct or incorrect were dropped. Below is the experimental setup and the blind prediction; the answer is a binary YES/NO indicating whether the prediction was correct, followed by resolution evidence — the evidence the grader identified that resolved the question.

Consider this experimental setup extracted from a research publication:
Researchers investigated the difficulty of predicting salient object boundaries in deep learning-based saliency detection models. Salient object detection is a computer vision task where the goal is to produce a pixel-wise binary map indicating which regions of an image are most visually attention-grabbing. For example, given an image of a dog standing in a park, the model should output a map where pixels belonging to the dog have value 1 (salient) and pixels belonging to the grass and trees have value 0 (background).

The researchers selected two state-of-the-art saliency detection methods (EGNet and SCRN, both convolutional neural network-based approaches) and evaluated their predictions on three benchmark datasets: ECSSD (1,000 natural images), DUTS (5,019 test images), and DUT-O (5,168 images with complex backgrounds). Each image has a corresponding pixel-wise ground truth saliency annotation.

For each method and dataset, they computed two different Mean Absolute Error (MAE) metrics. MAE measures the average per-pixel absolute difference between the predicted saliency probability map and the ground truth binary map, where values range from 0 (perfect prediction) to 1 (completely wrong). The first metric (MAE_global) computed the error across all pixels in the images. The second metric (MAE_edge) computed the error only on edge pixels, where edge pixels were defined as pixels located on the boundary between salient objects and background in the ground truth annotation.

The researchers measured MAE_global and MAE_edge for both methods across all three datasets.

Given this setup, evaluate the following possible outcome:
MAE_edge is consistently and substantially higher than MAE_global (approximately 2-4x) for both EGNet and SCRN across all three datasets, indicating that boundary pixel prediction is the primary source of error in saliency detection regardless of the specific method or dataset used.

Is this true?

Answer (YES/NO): NO